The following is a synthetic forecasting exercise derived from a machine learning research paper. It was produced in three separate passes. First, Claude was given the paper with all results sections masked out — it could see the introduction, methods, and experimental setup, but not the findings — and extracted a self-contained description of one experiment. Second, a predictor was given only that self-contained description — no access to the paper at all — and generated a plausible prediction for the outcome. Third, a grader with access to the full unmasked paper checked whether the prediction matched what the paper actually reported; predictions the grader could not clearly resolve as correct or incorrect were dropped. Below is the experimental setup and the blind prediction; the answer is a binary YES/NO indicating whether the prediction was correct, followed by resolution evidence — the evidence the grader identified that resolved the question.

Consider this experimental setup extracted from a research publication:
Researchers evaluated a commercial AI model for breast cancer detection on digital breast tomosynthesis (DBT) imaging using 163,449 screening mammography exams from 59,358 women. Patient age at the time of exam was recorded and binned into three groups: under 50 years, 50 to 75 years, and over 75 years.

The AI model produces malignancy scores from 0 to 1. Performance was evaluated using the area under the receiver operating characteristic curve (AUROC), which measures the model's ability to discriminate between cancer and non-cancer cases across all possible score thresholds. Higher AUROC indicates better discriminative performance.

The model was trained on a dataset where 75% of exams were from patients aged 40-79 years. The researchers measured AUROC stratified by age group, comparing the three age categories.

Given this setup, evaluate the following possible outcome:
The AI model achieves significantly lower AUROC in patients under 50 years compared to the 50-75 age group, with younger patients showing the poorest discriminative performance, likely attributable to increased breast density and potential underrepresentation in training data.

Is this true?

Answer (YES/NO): NO